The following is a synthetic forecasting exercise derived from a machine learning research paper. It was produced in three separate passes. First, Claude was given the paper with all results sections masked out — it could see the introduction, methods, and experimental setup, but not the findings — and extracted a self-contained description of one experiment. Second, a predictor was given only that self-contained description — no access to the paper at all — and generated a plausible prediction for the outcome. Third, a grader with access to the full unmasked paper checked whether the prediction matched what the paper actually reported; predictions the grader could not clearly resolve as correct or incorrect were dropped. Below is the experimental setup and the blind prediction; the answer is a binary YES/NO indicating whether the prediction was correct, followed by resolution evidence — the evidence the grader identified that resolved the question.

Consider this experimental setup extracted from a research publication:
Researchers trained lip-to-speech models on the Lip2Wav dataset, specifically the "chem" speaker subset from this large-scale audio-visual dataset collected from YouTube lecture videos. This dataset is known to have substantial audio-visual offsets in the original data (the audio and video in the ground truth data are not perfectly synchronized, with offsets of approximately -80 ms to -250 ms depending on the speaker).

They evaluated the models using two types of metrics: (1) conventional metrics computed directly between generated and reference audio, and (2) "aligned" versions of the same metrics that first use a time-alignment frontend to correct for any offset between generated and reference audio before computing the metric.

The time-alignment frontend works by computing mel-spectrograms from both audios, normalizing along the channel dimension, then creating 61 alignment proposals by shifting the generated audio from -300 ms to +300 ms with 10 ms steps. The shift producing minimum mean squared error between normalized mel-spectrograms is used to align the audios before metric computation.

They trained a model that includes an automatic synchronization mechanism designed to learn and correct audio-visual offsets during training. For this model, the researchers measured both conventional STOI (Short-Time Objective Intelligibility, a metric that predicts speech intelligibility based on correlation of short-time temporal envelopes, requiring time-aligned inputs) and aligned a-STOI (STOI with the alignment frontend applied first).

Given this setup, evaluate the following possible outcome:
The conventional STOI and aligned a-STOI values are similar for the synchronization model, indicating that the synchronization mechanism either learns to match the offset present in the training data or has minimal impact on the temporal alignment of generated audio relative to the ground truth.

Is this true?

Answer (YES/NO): NO